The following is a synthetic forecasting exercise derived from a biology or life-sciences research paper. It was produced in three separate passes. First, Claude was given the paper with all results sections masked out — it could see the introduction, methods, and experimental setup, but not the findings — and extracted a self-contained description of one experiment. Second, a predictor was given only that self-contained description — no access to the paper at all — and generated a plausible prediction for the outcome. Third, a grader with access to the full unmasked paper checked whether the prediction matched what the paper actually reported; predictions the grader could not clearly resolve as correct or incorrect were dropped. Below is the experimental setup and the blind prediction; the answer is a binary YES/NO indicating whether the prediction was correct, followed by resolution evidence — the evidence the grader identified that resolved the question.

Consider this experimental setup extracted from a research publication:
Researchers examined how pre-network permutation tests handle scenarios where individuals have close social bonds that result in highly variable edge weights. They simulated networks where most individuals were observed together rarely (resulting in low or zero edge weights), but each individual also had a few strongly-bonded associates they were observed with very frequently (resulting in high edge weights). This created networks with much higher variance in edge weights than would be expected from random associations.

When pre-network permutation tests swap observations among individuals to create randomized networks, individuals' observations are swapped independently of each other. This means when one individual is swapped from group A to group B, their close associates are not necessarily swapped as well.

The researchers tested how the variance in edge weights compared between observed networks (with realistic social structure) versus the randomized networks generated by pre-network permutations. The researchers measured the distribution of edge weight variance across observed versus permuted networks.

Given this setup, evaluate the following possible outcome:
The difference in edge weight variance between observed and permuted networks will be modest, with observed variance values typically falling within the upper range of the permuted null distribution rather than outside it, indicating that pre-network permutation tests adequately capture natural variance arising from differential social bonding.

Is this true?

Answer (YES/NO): NO